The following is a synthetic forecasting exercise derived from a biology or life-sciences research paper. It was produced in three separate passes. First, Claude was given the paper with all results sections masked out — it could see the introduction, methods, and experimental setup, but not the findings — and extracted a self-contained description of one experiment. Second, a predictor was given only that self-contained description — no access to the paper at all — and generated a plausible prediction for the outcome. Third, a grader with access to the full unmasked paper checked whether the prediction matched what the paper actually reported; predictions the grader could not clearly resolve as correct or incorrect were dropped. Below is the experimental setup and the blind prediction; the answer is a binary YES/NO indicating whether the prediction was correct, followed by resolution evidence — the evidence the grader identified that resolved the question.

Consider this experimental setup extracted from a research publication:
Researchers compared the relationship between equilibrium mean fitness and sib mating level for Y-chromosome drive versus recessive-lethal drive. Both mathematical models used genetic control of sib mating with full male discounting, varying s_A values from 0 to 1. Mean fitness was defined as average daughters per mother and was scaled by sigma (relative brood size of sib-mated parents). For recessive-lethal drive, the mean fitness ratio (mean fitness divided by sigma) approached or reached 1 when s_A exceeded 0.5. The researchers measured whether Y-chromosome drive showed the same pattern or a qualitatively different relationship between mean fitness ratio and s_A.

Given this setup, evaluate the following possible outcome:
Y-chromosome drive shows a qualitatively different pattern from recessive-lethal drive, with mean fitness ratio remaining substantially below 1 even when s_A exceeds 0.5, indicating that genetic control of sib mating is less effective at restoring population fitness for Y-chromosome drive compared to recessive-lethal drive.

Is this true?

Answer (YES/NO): YES